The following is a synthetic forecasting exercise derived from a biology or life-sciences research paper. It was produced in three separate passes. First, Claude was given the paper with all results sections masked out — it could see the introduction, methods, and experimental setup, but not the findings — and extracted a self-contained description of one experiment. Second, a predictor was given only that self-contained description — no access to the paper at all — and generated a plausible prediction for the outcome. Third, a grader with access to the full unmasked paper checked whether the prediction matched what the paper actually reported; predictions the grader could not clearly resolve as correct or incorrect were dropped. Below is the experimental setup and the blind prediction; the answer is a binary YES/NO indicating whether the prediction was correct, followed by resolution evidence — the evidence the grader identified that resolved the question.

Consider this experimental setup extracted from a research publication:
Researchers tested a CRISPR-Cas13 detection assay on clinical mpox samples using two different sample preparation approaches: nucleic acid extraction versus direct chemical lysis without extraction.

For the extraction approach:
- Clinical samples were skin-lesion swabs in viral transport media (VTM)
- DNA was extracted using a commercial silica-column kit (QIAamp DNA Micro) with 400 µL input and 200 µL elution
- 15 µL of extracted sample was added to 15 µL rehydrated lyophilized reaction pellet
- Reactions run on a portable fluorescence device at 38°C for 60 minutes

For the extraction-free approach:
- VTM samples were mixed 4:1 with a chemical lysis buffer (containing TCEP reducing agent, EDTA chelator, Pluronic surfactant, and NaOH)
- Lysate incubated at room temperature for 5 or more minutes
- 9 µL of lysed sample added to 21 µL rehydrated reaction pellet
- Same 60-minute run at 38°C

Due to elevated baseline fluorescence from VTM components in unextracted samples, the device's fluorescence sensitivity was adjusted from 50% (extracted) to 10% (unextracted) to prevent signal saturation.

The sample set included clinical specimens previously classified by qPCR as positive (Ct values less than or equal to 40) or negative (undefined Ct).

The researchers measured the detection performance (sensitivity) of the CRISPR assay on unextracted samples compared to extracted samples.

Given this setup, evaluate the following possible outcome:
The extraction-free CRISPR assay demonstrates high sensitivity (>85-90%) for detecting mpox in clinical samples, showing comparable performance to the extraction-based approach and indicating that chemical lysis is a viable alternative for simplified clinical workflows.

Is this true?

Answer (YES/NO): YES